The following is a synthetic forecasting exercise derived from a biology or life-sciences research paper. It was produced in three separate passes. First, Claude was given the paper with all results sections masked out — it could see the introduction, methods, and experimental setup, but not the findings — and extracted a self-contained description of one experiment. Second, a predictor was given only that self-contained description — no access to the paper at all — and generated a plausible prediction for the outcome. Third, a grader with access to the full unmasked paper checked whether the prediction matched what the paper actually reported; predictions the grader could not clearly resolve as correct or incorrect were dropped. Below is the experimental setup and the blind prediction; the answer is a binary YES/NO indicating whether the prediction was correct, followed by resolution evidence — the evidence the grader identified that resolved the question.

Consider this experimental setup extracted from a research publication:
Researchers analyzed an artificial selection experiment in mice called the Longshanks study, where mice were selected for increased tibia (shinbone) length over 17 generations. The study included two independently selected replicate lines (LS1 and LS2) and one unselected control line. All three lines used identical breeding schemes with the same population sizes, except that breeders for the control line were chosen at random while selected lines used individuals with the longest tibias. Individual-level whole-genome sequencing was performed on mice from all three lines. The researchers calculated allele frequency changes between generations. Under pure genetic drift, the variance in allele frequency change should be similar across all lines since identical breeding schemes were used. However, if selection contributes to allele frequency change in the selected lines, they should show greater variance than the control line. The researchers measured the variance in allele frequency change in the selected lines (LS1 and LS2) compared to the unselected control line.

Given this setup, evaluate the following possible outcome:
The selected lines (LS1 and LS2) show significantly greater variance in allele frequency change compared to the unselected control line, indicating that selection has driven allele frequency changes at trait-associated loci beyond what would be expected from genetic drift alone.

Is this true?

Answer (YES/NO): YES